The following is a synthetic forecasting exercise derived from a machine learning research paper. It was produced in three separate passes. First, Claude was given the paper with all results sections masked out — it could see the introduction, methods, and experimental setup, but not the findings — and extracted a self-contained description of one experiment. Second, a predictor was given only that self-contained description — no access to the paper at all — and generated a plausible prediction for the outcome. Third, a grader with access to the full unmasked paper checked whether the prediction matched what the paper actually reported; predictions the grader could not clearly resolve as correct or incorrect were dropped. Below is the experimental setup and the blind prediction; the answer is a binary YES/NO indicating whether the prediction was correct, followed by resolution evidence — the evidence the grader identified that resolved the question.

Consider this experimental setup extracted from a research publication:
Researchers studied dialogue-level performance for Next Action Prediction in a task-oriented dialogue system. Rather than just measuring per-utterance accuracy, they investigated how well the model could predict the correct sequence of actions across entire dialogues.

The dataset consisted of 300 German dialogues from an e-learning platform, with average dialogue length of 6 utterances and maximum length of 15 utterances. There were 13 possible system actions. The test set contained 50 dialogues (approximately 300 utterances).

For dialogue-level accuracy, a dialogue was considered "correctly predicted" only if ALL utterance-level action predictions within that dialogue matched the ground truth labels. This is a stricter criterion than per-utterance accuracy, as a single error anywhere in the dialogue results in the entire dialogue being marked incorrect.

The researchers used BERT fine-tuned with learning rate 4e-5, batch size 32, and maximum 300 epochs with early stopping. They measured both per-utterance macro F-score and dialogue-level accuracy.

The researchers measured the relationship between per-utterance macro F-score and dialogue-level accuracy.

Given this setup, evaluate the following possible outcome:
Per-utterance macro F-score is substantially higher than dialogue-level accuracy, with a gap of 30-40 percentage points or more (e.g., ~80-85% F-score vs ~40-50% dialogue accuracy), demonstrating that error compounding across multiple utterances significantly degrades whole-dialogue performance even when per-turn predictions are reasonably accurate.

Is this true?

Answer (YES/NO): NO